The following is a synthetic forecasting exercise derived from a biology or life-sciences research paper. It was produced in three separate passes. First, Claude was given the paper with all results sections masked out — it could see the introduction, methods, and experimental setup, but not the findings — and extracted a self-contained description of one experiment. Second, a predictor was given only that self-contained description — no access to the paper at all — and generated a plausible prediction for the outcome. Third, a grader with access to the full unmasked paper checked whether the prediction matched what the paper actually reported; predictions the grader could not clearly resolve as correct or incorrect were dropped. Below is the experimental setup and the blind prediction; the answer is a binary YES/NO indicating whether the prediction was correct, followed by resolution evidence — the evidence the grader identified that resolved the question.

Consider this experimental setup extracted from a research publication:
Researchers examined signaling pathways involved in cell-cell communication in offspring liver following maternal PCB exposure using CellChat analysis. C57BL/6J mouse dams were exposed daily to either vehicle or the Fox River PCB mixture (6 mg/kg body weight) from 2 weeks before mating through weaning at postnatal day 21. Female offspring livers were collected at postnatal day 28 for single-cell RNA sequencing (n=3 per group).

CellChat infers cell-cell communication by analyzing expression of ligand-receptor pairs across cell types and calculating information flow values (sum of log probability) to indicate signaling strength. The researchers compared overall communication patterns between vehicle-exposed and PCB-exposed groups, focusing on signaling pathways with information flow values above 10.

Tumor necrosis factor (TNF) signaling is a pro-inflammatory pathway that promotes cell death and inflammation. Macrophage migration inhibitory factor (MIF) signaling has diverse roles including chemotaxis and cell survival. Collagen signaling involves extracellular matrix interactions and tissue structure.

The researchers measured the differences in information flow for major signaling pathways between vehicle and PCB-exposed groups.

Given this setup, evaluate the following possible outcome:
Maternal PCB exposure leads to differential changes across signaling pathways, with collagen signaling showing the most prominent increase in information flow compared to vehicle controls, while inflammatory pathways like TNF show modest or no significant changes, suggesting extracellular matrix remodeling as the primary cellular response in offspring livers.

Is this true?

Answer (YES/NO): NO